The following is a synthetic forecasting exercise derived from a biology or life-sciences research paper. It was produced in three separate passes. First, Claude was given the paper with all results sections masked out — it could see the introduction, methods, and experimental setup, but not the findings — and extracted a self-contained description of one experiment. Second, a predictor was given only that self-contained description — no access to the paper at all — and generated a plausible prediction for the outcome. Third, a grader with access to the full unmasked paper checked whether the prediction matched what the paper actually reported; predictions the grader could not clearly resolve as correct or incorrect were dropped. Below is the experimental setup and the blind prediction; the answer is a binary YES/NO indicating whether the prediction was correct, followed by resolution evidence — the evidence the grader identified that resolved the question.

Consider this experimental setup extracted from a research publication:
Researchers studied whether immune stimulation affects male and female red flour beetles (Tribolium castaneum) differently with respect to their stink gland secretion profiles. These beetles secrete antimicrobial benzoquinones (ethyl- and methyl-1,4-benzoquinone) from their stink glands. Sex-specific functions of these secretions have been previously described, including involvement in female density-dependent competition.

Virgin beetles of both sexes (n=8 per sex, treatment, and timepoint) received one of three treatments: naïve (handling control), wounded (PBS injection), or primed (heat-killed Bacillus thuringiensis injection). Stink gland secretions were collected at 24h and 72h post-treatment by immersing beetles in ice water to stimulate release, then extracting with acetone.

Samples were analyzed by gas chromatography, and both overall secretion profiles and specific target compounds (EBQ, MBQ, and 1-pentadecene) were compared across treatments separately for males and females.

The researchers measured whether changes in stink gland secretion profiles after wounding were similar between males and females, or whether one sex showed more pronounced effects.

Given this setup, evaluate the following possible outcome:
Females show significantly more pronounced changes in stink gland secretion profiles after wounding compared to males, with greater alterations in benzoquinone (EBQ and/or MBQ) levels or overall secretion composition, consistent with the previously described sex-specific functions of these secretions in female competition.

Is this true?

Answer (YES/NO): YES